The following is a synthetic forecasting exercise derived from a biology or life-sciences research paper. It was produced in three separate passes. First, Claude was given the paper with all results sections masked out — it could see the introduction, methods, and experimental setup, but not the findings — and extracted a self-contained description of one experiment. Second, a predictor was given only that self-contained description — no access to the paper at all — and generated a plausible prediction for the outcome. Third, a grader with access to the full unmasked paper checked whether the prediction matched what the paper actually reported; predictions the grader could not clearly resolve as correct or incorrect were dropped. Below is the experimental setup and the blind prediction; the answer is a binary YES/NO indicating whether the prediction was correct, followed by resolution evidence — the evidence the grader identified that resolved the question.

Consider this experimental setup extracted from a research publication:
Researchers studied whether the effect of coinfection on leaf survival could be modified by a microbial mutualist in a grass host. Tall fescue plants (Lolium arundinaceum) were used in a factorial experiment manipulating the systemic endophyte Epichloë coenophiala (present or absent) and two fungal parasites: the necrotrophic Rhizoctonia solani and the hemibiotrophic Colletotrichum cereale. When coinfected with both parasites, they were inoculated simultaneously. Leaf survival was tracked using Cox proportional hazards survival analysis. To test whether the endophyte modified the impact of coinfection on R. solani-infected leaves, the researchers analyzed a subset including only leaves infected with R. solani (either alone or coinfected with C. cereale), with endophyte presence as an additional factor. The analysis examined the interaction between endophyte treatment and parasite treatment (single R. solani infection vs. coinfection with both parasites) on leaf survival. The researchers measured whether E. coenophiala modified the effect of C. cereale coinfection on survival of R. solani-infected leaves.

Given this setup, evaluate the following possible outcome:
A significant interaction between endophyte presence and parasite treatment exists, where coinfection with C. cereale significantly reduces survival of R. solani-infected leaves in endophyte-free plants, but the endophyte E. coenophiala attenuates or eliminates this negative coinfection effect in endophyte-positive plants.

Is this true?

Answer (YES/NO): NO